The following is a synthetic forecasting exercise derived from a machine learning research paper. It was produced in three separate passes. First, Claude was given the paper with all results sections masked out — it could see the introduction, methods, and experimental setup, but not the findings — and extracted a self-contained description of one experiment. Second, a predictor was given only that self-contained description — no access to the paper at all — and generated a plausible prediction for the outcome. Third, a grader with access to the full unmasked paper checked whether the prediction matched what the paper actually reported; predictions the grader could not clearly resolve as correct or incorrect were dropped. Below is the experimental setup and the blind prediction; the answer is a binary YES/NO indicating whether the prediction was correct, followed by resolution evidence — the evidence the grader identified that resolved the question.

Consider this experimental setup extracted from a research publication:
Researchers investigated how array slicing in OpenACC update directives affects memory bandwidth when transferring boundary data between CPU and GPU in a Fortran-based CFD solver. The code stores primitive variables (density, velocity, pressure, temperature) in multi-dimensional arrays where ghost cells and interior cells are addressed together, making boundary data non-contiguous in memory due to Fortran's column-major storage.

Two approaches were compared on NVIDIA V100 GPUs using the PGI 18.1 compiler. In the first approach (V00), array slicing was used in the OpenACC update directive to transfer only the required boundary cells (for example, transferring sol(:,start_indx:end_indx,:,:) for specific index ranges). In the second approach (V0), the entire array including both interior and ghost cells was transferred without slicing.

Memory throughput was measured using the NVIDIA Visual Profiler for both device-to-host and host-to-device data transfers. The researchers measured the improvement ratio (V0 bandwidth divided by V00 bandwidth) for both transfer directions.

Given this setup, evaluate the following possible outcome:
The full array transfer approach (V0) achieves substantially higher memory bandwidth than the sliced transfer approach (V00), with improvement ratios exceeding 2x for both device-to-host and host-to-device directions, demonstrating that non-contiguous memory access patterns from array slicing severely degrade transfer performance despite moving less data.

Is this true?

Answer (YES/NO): YES